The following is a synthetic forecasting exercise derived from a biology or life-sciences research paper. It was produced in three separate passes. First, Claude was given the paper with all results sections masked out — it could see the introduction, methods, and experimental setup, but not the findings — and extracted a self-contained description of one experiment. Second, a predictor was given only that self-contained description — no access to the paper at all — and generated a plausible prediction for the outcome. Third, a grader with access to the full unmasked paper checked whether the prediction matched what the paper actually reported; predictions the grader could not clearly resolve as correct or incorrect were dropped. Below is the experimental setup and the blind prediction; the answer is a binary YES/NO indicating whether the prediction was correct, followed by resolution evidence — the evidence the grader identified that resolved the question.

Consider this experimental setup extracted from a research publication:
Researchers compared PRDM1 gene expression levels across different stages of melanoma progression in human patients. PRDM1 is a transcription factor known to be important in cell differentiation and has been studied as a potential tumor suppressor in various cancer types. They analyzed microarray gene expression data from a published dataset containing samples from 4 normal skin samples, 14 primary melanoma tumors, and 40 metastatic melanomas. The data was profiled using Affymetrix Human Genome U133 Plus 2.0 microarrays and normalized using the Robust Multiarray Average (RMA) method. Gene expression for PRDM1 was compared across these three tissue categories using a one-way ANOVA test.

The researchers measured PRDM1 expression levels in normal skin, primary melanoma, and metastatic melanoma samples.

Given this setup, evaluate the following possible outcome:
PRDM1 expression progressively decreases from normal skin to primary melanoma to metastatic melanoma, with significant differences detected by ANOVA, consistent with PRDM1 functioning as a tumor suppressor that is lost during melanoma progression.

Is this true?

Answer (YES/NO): NO